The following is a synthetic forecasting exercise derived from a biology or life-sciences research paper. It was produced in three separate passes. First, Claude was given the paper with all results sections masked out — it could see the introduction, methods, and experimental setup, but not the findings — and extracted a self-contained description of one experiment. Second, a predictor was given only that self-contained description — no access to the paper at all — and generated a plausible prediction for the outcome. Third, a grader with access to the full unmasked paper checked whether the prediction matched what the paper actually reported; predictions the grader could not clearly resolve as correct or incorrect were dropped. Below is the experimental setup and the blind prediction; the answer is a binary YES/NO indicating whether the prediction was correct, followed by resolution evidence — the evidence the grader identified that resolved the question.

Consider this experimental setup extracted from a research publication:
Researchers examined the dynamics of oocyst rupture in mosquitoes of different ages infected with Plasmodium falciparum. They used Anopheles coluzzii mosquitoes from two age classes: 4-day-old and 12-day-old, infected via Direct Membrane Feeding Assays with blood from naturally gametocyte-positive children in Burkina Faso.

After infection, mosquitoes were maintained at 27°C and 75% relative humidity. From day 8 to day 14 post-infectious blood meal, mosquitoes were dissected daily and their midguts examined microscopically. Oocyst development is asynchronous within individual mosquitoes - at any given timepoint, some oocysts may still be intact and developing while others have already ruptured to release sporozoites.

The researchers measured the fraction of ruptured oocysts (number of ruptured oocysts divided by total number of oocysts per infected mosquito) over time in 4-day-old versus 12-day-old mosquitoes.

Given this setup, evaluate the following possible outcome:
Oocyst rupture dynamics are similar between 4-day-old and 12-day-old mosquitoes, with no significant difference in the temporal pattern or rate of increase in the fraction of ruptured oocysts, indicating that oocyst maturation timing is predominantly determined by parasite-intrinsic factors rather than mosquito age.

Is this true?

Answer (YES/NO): YES